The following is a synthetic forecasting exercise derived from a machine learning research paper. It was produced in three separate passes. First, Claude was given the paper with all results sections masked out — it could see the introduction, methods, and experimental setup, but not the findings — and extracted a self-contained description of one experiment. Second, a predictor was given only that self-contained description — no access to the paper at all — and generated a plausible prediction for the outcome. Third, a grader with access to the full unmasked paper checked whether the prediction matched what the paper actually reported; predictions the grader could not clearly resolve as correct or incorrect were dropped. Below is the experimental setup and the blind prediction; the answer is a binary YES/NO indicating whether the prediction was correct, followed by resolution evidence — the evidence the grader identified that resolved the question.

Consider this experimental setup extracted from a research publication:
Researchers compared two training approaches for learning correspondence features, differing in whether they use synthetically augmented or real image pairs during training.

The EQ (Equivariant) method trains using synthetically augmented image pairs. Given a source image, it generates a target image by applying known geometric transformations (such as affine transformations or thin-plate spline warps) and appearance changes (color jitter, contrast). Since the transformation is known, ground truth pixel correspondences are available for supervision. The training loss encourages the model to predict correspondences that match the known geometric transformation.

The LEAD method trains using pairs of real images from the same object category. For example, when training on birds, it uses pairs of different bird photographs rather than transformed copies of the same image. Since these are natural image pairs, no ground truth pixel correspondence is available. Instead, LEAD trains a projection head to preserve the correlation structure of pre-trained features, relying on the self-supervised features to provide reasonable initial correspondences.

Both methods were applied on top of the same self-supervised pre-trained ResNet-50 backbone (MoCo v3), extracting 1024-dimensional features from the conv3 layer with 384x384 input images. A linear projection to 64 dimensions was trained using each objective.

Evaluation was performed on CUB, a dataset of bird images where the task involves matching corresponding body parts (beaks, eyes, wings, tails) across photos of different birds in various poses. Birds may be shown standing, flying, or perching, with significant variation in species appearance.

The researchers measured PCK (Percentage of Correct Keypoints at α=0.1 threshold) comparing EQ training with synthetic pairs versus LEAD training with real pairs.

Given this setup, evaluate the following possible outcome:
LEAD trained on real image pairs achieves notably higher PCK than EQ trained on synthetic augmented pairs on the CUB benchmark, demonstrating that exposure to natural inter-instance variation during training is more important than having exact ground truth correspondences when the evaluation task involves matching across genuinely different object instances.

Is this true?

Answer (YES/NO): YES